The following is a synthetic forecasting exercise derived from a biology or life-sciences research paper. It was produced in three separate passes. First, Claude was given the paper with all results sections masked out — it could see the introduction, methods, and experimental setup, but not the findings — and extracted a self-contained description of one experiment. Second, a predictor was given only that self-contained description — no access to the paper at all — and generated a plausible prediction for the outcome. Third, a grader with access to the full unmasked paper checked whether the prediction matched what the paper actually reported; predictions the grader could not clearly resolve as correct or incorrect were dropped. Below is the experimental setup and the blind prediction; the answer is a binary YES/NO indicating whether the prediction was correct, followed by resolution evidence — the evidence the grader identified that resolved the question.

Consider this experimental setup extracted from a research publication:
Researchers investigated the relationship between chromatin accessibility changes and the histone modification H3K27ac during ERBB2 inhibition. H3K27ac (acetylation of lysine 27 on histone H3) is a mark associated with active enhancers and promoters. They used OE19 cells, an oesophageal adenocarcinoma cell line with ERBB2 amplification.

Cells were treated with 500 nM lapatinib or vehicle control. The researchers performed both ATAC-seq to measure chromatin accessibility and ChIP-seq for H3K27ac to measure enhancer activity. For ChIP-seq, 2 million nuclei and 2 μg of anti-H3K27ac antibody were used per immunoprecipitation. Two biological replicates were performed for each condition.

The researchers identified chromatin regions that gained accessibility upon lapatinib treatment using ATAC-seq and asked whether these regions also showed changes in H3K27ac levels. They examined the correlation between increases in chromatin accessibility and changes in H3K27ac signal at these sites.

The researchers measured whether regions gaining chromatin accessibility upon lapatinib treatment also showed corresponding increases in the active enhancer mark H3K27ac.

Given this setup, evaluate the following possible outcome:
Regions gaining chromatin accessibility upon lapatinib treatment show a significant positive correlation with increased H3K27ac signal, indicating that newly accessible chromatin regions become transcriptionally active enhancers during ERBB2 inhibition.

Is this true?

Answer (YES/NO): YES